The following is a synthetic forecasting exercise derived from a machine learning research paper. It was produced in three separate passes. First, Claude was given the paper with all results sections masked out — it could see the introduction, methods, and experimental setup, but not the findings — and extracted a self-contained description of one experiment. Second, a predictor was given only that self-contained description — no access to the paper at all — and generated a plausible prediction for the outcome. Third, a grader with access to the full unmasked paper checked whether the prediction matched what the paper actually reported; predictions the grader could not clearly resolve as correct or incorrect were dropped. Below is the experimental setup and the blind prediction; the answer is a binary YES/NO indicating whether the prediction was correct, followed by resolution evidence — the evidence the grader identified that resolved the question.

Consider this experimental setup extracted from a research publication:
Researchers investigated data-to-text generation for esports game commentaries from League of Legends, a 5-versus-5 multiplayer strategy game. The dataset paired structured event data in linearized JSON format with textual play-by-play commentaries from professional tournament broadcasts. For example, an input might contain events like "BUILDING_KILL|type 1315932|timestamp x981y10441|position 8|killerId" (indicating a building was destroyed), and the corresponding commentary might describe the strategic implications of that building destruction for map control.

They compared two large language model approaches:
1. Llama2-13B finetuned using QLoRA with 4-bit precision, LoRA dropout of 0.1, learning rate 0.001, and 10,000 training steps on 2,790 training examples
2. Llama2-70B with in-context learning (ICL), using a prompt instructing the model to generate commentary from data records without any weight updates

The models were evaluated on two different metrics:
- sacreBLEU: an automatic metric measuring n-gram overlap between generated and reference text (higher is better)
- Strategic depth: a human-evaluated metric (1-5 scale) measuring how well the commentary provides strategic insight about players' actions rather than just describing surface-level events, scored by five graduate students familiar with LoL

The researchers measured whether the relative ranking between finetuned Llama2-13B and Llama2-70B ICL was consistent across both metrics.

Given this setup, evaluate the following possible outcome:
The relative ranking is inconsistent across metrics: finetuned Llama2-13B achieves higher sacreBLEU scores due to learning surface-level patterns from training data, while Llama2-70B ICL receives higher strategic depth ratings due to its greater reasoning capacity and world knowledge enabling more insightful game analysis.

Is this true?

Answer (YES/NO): NO